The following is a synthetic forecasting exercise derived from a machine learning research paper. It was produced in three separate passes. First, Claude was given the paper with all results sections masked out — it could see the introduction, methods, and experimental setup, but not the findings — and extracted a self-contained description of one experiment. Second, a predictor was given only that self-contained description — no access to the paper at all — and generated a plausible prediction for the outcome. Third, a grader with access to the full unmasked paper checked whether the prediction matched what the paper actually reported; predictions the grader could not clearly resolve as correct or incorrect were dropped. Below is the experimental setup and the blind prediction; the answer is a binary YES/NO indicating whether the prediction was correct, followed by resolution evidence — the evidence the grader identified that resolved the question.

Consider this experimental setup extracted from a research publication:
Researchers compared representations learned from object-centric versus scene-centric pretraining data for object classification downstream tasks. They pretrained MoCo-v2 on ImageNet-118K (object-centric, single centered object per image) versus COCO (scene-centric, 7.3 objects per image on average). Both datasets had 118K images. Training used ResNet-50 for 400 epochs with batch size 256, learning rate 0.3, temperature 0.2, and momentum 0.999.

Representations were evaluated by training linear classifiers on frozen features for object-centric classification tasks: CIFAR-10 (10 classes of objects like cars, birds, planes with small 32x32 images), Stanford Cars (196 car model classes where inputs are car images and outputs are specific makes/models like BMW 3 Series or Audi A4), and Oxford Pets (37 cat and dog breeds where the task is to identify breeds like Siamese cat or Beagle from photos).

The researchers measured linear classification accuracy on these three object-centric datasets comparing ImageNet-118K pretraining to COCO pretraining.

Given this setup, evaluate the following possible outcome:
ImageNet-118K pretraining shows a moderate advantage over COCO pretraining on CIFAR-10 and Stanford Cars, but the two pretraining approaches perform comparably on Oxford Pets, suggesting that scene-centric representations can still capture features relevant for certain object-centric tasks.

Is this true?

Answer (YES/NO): NO